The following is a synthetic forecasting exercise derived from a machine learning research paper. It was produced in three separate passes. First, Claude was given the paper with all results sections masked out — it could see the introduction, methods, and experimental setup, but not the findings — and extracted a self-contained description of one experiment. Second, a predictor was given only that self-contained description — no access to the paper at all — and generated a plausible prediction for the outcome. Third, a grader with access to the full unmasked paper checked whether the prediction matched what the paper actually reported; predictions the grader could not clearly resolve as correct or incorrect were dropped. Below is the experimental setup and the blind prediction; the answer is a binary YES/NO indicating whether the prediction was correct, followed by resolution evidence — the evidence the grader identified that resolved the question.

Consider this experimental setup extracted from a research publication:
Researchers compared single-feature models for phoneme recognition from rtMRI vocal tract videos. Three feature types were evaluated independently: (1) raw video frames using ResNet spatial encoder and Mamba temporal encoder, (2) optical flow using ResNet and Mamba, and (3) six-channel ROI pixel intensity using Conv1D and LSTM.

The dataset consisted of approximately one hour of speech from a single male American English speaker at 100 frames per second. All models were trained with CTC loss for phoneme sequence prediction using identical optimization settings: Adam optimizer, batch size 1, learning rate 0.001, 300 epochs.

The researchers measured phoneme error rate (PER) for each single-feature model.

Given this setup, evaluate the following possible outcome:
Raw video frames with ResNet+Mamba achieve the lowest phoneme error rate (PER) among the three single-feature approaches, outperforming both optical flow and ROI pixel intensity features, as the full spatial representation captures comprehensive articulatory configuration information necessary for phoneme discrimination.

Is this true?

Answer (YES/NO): YES